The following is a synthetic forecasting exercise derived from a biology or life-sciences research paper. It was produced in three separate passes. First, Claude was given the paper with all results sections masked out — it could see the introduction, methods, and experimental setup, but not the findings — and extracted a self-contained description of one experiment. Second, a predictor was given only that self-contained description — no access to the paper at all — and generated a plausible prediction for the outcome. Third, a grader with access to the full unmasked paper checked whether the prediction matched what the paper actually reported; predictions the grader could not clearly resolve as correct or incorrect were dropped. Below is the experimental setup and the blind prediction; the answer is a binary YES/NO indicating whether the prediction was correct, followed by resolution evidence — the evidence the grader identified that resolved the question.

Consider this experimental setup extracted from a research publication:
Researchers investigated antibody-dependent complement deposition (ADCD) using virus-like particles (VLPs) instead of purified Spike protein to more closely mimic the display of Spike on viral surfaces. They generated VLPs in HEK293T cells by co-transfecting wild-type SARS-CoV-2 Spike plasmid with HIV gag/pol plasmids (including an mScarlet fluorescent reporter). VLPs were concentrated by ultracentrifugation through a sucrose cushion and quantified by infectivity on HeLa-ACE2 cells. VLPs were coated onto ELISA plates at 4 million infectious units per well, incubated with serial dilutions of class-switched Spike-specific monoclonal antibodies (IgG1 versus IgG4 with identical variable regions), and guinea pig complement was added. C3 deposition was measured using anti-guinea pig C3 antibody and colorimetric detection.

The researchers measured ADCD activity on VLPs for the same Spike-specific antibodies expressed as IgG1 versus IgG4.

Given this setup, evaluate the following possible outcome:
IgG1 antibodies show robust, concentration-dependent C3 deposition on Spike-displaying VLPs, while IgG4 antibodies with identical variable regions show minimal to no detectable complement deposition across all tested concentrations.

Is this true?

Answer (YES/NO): YES